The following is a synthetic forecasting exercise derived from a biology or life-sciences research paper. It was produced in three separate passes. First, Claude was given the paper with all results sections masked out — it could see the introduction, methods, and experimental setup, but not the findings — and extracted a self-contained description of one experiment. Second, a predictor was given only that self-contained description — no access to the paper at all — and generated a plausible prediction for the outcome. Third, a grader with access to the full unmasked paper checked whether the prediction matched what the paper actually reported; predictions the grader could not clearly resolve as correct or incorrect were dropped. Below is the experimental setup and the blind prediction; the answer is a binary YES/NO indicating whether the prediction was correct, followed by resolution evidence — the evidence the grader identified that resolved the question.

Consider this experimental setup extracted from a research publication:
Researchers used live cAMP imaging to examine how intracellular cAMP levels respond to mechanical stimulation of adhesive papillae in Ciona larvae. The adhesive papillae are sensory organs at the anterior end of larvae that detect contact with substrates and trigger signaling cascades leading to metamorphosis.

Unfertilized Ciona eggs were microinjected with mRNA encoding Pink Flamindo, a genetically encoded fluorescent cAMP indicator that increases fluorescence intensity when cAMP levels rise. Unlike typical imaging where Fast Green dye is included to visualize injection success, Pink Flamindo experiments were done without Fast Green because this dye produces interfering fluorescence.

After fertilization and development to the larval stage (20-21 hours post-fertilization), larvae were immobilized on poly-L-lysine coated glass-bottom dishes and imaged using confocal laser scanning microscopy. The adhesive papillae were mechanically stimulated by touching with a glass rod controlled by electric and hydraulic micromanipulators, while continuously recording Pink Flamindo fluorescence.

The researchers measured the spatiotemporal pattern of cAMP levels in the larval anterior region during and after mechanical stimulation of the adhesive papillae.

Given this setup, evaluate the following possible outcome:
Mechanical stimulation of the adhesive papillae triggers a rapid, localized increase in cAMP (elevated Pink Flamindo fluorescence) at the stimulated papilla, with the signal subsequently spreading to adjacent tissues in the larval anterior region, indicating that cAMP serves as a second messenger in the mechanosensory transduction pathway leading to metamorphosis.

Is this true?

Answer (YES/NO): NO